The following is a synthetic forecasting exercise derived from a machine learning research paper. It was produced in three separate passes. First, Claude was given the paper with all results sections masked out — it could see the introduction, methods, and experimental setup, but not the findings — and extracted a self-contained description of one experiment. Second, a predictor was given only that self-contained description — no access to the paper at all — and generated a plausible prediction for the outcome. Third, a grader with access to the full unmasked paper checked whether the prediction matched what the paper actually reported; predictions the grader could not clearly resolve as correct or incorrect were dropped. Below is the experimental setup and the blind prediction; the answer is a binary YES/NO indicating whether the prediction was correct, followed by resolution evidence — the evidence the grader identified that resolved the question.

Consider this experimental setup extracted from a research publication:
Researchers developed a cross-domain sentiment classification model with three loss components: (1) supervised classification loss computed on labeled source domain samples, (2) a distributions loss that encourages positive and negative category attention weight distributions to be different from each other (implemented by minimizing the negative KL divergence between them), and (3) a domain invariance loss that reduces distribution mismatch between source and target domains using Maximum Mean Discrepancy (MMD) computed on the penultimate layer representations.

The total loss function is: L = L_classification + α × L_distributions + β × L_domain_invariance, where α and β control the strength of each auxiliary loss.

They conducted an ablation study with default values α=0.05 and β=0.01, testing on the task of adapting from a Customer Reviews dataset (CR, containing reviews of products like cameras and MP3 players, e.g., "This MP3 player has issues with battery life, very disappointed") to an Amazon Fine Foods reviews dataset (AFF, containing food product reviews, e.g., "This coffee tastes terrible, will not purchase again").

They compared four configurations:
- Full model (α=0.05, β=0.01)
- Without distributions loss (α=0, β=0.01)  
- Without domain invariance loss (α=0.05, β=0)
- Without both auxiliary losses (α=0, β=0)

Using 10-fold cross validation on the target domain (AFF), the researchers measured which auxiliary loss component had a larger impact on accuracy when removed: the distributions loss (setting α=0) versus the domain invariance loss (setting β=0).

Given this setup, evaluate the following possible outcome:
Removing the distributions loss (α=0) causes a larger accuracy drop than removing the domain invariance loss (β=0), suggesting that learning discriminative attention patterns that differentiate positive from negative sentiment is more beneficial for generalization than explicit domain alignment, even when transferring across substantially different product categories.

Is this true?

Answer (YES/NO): YES